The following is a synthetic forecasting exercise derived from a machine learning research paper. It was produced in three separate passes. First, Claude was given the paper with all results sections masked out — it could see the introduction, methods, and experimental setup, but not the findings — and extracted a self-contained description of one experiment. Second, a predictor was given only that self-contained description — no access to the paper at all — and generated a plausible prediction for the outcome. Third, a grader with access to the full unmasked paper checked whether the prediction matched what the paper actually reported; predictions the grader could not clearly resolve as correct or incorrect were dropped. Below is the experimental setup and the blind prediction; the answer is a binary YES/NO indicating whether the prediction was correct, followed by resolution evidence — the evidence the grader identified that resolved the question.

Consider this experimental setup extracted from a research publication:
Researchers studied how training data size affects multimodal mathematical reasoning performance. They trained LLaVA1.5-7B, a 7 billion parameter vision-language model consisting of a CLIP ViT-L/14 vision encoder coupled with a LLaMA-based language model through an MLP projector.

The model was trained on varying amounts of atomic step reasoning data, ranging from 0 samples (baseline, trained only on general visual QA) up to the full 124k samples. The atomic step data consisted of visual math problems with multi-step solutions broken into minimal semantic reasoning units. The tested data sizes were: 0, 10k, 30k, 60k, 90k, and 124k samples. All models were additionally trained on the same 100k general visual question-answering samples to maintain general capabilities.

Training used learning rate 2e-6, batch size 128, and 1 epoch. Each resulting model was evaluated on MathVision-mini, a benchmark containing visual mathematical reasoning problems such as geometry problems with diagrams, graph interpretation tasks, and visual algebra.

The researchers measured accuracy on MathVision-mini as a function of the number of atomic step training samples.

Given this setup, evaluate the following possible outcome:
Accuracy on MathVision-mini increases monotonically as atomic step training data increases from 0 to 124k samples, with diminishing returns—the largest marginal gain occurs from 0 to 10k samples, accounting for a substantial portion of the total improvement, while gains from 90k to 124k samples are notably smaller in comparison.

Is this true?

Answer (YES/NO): NO